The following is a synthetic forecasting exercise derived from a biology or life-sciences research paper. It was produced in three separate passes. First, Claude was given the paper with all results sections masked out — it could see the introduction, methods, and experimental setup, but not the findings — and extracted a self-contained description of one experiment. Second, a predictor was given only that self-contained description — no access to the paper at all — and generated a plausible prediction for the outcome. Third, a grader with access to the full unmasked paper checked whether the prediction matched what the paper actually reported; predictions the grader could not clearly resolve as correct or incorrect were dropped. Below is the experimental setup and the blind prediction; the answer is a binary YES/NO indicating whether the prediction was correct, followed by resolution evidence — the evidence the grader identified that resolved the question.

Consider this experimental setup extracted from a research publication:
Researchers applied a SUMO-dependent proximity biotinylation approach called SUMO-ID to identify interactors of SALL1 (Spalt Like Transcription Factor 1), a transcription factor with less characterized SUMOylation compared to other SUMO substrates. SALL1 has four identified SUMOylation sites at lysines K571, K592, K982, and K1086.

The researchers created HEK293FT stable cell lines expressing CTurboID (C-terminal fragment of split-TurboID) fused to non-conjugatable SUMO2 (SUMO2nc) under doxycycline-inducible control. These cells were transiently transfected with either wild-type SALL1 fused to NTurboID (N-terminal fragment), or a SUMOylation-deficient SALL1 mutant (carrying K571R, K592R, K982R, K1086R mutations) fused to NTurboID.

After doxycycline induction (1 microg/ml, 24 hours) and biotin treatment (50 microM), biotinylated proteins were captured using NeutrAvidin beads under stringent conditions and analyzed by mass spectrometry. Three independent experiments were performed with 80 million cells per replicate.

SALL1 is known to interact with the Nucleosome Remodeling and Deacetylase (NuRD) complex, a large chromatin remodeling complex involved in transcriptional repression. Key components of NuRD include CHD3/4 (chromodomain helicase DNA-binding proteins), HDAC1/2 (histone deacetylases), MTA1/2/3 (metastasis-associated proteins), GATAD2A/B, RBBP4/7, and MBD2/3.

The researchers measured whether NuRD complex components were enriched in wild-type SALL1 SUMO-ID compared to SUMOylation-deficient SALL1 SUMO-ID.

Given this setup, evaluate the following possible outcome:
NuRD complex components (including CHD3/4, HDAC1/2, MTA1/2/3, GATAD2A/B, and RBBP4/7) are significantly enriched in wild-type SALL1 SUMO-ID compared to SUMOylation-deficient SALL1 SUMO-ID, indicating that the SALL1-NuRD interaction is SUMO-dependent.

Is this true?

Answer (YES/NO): NO